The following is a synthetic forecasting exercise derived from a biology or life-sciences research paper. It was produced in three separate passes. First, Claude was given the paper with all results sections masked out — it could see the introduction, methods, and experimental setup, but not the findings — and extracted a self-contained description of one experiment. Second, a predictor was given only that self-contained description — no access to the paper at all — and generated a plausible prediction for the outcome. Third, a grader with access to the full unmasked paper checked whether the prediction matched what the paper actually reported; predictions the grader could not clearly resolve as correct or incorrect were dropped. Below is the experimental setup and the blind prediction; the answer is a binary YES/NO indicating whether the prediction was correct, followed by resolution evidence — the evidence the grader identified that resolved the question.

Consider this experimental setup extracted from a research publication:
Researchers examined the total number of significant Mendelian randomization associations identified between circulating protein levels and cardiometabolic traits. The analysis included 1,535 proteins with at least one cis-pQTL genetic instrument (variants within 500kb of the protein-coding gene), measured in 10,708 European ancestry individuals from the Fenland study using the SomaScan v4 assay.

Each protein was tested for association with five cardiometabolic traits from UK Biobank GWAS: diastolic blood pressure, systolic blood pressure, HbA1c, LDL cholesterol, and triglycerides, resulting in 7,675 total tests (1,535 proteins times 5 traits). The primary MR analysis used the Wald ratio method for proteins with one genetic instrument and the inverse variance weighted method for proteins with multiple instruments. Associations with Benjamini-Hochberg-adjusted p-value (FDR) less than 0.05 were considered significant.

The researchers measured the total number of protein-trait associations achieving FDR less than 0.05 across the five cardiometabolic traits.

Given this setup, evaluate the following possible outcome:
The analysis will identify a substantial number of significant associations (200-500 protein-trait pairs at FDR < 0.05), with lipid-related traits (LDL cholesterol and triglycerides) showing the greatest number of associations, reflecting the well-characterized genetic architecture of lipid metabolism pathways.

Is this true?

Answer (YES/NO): NO